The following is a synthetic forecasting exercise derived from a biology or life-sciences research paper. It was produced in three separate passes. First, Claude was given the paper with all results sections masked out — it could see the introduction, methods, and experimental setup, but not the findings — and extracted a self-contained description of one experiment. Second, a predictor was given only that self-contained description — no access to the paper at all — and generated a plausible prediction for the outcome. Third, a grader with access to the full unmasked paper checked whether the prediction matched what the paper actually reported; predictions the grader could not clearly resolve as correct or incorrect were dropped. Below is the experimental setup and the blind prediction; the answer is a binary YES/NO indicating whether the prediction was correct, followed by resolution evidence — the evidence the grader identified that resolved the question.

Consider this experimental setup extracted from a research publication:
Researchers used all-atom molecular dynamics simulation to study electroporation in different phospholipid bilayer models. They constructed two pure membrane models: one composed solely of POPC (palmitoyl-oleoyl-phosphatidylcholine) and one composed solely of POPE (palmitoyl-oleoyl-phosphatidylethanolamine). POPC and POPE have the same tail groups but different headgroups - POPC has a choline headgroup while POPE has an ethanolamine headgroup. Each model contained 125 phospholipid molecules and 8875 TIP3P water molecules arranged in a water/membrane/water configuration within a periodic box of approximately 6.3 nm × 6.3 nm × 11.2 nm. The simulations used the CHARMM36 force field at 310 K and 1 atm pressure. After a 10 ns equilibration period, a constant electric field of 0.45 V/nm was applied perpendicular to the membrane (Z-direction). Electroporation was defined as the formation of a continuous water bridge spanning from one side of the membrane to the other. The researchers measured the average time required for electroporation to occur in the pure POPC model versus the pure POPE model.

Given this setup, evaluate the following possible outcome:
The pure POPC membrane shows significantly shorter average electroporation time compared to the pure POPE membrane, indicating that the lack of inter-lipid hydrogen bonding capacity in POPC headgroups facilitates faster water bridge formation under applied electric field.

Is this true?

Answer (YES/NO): YES